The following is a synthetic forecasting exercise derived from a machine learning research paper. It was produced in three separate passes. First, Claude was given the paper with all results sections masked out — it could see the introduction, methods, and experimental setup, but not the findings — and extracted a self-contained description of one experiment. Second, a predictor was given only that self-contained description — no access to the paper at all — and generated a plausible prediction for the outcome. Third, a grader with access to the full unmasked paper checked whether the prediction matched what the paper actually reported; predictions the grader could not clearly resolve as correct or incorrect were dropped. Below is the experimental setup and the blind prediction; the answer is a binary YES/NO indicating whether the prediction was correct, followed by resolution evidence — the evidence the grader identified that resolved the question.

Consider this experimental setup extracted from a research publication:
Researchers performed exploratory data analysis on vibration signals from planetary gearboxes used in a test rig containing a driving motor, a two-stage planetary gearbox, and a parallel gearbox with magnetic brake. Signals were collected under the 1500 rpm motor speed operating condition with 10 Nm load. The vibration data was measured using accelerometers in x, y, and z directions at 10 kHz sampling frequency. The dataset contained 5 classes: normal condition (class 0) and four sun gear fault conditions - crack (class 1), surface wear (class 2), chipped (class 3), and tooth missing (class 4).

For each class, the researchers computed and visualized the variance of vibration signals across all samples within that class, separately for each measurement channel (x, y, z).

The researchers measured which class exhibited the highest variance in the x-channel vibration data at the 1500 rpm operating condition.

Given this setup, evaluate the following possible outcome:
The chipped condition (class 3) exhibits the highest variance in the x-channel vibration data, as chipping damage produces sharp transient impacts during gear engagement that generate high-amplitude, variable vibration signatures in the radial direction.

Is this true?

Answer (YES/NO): NO